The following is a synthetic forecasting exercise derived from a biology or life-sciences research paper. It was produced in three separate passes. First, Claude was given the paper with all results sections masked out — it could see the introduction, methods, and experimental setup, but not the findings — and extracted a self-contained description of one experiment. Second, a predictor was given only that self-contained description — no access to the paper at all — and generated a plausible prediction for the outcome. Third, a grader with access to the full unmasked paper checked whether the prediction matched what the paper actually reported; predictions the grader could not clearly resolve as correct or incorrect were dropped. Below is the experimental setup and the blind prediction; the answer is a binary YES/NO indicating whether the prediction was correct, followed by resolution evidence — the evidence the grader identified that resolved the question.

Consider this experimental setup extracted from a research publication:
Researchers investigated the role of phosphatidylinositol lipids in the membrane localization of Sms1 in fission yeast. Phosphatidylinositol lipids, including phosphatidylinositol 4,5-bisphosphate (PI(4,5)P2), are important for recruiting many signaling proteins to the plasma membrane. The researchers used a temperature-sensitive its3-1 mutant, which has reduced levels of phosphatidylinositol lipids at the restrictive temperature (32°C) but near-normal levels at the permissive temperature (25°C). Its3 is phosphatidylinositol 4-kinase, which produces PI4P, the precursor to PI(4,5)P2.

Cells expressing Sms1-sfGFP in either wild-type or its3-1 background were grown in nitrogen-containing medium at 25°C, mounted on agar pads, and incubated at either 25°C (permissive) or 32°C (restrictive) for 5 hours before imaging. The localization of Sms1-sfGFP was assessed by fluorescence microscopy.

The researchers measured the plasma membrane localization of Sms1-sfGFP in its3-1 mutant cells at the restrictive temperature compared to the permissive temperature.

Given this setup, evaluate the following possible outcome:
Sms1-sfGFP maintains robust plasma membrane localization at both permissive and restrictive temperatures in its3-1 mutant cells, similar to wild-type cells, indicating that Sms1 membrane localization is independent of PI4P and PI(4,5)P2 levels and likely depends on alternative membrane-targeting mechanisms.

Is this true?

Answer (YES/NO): NO